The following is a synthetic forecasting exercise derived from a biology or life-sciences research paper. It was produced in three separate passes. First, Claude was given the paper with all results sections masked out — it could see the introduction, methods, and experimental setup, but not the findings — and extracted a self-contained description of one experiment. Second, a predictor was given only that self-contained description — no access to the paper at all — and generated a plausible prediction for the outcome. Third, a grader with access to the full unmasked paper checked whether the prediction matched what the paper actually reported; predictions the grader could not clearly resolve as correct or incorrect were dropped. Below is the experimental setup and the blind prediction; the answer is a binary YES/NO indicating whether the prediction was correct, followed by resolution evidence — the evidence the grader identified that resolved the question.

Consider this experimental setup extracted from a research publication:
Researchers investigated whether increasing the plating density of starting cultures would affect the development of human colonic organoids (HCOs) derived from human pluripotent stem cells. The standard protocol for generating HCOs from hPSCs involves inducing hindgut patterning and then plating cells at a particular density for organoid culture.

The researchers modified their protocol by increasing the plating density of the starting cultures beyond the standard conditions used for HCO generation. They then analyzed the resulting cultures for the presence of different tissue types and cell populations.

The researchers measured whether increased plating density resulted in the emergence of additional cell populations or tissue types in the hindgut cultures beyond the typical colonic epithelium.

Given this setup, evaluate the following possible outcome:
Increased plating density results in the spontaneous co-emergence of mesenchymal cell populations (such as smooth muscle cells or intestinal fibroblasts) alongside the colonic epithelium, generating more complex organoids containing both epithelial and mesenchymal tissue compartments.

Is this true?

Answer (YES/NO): NO